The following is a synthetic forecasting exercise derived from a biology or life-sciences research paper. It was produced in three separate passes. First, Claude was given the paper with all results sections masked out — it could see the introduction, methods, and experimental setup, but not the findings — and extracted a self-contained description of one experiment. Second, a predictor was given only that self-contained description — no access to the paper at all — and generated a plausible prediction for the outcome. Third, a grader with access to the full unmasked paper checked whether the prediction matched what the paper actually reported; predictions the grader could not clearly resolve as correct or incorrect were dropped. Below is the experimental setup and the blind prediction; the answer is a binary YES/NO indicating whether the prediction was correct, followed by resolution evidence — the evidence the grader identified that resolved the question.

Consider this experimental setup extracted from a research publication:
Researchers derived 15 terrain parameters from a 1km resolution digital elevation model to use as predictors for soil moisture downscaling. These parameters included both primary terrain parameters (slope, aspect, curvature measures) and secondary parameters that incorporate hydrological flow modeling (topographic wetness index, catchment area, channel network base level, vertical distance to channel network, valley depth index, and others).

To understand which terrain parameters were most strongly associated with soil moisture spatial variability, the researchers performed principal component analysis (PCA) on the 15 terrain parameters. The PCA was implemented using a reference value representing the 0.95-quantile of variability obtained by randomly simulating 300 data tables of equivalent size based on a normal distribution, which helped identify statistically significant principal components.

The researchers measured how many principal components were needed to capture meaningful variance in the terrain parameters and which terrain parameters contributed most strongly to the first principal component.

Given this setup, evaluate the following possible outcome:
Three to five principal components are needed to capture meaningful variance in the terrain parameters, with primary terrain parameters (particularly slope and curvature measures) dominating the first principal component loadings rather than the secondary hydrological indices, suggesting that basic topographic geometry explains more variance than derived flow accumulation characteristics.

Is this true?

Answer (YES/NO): NO